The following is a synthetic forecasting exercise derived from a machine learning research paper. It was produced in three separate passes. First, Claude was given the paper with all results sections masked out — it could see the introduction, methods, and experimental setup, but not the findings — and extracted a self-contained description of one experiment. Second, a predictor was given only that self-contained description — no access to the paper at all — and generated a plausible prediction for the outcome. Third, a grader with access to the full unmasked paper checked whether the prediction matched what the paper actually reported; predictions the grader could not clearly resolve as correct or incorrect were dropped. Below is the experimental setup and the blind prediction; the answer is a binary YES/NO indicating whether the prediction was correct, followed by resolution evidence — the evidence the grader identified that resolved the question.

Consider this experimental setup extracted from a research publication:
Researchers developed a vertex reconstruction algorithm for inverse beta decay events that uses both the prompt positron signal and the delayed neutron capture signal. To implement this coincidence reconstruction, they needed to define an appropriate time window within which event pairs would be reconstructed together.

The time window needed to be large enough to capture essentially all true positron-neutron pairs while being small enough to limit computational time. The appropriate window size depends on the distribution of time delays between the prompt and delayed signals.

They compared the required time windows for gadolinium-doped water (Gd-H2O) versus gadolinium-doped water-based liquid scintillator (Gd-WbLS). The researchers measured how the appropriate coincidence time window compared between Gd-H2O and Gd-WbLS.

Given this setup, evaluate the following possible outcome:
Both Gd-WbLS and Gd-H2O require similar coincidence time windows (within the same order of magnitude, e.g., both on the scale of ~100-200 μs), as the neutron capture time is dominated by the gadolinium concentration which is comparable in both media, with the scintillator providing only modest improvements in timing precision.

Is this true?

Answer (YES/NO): NO